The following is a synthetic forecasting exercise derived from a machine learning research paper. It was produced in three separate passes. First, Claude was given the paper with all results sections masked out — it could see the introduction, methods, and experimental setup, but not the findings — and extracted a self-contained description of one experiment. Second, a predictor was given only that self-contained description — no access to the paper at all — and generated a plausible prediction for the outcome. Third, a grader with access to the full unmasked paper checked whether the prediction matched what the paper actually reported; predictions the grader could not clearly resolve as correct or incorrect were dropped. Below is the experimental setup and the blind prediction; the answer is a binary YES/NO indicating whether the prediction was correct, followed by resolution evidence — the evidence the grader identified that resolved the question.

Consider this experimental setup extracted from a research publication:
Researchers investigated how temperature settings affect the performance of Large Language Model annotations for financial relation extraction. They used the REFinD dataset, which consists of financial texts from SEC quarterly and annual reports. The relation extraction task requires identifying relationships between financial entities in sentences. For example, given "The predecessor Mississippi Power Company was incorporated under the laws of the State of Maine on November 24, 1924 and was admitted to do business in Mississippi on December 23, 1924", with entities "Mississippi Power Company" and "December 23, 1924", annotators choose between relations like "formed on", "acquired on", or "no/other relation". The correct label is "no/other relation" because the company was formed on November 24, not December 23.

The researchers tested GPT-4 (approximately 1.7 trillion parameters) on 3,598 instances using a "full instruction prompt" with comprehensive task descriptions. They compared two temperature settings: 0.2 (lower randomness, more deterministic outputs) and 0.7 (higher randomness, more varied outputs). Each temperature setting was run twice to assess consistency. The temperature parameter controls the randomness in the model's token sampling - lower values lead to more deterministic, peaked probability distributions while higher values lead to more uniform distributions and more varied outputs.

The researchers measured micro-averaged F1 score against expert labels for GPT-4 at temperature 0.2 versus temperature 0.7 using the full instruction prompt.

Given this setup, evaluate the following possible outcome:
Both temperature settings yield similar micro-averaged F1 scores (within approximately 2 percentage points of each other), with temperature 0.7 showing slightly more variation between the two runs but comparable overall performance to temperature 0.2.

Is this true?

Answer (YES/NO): NO